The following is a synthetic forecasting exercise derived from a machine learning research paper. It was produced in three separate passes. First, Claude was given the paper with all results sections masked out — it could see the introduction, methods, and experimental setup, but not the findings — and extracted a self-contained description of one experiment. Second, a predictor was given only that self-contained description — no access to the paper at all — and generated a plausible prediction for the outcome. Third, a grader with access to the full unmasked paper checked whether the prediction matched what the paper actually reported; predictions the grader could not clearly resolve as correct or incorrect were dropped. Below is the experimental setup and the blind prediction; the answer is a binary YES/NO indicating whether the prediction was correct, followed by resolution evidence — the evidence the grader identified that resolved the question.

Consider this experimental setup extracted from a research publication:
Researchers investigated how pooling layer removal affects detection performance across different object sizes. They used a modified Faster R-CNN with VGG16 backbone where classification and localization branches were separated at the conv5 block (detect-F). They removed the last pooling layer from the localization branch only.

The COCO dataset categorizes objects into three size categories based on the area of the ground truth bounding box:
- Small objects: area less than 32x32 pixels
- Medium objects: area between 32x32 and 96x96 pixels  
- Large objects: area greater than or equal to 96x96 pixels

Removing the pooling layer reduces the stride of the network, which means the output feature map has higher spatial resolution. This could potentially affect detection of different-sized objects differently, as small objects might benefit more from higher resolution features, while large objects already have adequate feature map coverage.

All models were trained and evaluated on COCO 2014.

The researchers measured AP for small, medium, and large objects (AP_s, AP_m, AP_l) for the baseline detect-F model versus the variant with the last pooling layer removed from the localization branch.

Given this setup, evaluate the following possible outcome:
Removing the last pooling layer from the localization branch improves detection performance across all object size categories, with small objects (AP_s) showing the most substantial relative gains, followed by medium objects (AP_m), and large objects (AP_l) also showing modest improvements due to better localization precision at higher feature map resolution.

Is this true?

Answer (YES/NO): YES